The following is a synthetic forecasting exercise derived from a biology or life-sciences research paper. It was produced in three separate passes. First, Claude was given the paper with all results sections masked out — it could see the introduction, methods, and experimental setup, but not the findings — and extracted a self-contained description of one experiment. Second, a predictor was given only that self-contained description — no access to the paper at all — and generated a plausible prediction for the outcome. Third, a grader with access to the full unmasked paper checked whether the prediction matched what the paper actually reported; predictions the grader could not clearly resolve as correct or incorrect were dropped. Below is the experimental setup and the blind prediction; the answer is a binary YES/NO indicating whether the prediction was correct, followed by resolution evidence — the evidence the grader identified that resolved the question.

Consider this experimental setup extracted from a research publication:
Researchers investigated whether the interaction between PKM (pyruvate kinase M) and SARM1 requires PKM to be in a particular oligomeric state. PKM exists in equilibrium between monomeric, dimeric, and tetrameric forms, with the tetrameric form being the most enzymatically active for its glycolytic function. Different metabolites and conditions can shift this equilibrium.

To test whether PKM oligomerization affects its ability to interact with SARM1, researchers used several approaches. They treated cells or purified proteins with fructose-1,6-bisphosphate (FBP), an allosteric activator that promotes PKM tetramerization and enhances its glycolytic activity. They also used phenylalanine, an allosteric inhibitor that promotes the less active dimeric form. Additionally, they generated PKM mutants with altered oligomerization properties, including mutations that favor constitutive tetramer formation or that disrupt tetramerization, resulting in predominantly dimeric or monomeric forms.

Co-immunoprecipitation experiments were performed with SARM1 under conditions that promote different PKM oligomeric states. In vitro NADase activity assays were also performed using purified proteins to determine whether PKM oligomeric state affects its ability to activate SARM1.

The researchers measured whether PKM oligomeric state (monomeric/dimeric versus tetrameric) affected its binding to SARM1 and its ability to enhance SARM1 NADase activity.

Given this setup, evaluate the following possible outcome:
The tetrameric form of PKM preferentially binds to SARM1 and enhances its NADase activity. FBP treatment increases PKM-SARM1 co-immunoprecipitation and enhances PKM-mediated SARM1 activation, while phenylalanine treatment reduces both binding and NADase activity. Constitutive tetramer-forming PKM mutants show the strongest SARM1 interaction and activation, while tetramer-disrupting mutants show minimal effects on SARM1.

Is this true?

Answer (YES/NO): NO